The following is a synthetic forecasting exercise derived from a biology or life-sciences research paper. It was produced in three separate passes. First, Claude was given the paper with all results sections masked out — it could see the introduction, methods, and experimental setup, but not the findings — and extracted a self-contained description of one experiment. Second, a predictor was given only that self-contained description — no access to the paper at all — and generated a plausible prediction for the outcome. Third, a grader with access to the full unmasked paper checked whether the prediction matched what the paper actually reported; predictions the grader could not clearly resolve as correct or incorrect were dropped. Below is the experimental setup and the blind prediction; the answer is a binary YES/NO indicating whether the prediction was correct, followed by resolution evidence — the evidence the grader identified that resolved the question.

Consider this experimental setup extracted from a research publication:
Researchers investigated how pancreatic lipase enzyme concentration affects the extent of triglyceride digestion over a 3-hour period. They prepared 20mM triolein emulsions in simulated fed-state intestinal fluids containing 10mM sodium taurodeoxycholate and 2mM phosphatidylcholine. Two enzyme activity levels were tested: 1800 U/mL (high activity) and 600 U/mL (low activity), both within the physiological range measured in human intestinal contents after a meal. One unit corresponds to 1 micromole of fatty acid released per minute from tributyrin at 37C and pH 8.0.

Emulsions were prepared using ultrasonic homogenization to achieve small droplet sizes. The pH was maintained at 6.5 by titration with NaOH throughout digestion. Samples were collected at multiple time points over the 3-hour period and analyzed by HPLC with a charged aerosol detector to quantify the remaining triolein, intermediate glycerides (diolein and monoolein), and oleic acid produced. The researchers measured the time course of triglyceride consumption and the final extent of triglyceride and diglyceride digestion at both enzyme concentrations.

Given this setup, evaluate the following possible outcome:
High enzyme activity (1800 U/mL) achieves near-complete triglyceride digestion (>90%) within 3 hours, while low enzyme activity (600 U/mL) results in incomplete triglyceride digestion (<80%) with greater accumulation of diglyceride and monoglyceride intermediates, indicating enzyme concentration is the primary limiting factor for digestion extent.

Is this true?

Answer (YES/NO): NO